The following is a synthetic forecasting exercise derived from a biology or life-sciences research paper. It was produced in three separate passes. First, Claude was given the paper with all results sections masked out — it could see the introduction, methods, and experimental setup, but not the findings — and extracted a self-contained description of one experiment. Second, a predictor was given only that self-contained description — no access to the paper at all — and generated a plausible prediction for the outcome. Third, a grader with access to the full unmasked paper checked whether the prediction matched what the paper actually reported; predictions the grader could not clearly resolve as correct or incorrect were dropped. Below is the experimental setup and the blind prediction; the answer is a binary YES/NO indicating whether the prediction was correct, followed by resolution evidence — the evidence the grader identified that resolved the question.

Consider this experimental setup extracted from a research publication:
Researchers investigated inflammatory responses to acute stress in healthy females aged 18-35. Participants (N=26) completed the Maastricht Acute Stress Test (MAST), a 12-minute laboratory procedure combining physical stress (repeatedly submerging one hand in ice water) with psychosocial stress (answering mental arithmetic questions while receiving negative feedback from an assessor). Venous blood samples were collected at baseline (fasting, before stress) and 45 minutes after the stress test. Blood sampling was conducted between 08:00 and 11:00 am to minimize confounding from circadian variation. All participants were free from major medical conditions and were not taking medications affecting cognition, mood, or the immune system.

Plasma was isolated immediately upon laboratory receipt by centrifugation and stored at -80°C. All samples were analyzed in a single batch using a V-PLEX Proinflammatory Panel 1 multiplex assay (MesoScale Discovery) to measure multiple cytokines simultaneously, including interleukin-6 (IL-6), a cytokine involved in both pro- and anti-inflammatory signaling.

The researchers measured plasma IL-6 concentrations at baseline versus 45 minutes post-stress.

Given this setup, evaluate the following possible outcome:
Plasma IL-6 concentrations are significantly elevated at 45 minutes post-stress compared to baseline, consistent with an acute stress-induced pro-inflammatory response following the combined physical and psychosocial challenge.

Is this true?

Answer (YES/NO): NO